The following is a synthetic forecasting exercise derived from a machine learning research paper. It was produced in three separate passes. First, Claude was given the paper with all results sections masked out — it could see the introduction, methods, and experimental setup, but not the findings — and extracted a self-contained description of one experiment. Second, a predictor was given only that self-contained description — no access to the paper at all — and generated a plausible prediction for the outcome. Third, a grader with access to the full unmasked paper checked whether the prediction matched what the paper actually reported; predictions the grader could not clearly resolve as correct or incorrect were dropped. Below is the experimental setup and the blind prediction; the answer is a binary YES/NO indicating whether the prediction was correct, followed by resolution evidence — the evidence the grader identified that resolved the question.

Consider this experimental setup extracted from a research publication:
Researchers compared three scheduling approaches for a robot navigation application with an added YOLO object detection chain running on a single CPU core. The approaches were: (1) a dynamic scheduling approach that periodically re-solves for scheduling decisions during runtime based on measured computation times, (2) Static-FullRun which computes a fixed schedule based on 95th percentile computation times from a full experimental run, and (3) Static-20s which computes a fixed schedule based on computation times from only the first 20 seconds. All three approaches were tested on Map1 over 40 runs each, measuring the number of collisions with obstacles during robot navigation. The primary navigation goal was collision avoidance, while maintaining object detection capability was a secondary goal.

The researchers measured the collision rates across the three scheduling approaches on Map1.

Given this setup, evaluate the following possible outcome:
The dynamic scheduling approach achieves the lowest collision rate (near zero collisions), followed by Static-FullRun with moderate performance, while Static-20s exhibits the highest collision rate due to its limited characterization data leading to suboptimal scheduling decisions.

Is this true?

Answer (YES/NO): NO